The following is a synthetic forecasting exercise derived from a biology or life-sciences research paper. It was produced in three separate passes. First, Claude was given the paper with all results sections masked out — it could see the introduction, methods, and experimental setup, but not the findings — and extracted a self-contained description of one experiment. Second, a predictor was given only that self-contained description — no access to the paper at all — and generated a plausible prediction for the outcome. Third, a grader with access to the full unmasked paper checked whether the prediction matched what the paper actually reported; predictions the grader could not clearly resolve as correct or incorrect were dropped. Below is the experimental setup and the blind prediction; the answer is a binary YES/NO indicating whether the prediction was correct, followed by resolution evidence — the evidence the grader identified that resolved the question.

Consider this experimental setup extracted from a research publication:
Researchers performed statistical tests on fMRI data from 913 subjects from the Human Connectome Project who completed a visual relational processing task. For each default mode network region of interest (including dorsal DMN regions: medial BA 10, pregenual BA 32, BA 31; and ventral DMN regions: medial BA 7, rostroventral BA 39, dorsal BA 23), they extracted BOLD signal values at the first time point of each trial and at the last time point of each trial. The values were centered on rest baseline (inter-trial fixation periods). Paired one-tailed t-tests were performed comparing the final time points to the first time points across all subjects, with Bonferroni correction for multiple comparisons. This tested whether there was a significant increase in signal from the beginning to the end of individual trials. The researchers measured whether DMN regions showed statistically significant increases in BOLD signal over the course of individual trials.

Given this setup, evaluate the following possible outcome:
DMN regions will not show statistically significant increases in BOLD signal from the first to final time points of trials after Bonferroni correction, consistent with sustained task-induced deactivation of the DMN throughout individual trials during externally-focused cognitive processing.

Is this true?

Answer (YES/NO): NO